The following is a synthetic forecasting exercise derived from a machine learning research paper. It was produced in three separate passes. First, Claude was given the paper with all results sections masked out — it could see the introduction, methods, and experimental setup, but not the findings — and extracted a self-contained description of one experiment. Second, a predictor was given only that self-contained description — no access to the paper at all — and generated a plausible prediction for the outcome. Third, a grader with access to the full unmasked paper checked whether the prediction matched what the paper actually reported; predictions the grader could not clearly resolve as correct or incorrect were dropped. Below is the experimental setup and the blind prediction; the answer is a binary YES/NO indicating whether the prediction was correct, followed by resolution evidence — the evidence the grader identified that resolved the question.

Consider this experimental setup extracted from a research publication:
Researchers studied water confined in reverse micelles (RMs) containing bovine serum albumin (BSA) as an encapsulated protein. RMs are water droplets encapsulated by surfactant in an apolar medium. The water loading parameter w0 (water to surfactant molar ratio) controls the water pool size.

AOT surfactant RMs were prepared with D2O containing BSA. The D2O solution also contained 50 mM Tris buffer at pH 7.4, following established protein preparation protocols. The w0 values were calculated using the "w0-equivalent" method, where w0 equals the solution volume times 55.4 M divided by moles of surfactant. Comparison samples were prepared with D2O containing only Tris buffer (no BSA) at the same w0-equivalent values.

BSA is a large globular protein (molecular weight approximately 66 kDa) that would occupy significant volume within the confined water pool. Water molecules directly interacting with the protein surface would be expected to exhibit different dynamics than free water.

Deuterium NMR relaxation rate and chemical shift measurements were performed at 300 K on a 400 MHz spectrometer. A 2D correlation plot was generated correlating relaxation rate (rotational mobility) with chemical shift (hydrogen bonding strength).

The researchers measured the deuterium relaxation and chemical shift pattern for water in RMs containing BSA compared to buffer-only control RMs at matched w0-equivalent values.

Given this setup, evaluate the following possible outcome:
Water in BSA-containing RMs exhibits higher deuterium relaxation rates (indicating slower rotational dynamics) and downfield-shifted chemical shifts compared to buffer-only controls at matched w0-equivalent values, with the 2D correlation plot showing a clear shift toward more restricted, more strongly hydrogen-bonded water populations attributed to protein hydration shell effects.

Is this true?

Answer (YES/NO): NO